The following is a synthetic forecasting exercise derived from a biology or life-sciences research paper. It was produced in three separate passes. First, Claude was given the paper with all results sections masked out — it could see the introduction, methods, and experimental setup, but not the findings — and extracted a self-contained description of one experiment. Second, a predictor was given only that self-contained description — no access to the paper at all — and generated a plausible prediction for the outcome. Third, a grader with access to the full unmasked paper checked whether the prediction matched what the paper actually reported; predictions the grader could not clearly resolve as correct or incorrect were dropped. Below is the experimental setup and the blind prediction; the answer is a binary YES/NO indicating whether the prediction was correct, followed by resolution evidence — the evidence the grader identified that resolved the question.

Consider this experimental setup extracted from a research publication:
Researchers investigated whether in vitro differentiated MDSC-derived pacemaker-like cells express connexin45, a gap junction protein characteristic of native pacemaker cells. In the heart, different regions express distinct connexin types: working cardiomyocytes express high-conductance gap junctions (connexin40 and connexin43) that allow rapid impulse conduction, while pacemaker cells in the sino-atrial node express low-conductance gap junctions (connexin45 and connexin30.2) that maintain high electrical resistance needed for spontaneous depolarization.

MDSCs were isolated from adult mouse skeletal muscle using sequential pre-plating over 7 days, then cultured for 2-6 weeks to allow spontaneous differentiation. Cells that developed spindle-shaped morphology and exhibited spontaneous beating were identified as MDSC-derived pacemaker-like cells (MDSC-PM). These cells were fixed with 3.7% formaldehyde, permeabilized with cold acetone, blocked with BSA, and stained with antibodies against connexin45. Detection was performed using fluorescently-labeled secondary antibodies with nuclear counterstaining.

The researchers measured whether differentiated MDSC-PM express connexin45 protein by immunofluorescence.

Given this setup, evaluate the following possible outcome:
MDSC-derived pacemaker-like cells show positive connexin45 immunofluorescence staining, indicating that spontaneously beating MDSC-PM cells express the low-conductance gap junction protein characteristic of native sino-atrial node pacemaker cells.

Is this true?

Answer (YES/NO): YES